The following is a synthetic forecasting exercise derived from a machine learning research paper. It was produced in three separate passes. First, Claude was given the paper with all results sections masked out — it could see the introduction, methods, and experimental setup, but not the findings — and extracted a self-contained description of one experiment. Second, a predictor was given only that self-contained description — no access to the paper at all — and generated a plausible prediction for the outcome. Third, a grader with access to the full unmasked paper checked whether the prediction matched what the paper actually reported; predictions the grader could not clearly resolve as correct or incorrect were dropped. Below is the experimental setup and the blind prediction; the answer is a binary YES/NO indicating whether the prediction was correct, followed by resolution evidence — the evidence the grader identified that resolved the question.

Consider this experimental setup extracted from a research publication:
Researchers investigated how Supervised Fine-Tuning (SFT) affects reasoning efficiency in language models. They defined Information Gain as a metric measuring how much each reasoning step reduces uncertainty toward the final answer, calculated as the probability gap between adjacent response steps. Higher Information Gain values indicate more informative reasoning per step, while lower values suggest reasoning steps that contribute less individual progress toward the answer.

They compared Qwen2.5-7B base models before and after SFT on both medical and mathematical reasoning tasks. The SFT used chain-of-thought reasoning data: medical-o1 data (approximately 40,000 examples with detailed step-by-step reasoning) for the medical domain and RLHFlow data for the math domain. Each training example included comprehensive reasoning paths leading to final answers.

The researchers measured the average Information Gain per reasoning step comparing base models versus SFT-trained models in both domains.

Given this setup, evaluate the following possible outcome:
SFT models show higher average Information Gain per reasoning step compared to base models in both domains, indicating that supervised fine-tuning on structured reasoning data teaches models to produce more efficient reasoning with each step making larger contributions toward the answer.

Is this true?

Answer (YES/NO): NO